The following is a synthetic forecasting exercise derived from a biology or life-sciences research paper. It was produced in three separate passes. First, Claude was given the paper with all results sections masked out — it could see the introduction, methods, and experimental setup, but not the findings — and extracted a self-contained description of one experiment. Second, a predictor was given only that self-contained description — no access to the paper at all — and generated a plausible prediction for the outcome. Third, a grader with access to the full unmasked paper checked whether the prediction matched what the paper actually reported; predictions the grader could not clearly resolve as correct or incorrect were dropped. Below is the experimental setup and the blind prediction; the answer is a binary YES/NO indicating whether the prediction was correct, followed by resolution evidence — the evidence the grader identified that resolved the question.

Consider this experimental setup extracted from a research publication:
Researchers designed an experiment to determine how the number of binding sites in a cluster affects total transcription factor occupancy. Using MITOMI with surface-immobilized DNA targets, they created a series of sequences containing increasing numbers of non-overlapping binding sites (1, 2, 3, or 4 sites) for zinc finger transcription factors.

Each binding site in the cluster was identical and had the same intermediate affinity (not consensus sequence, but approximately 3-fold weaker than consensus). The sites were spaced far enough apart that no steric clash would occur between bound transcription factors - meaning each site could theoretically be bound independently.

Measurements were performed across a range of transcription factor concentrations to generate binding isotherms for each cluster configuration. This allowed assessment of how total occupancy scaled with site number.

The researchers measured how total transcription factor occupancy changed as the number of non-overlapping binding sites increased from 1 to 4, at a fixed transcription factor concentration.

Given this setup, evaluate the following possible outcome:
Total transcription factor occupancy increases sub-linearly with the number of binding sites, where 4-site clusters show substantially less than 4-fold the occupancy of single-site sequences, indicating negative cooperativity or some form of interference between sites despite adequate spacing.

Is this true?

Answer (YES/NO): NO